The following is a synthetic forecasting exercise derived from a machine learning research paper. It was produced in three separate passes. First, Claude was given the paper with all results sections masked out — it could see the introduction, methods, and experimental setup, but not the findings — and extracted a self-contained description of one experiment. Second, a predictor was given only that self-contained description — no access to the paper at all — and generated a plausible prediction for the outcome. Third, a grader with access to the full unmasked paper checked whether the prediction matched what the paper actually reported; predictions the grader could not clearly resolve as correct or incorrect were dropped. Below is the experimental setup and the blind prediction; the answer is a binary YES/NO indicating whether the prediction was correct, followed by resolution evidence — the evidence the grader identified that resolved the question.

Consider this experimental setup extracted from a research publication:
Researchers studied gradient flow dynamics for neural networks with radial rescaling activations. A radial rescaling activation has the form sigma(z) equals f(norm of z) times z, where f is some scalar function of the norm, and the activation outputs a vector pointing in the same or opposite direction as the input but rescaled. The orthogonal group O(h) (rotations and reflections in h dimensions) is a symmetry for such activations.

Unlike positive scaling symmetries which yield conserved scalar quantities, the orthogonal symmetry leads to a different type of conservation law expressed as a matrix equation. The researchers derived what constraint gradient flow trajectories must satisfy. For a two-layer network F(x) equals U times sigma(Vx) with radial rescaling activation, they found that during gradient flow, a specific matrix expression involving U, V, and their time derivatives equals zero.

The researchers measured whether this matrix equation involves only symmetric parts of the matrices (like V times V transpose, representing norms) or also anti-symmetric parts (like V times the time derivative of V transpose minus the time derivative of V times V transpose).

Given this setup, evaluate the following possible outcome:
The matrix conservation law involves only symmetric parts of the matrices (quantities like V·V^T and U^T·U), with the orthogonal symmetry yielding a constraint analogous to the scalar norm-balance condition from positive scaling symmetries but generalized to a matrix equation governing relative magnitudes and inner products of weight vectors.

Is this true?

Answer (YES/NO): NO